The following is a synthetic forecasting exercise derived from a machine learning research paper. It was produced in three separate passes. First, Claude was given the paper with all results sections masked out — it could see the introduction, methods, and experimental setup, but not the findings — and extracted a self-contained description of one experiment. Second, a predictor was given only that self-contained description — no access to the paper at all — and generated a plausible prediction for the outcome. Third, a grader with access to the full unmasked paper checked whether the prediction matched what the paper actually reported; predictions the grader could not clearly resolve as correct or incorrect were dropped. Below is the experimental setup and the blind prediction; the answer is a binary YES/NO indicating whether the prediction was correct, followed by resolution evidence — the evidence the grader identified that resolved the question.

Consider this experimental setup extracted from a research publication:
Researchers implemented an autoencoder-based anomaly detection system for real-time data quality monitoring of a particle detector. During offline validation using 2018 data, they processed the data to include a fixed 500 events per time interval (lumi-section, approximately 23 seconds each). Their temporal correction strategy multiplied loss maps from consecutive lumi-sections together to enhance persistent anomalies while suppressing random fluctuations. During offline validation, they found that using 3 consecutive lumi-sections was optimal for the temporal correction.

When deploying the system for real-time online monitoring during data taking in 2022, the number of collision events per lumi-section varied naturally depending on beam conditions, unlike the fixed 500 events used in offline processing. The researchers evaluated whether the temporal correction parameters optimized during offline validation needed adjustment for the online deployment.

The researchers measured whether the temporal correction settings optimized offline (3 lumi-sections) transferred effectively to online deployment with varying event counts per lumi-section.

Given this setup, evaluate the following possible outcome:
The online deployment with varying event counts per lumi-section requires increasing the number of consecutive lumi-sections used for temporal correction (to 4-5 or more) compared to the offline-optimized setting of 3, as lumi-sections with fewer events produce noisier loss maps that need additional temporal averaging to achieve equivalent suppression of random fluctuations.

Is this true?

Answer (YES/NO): YES